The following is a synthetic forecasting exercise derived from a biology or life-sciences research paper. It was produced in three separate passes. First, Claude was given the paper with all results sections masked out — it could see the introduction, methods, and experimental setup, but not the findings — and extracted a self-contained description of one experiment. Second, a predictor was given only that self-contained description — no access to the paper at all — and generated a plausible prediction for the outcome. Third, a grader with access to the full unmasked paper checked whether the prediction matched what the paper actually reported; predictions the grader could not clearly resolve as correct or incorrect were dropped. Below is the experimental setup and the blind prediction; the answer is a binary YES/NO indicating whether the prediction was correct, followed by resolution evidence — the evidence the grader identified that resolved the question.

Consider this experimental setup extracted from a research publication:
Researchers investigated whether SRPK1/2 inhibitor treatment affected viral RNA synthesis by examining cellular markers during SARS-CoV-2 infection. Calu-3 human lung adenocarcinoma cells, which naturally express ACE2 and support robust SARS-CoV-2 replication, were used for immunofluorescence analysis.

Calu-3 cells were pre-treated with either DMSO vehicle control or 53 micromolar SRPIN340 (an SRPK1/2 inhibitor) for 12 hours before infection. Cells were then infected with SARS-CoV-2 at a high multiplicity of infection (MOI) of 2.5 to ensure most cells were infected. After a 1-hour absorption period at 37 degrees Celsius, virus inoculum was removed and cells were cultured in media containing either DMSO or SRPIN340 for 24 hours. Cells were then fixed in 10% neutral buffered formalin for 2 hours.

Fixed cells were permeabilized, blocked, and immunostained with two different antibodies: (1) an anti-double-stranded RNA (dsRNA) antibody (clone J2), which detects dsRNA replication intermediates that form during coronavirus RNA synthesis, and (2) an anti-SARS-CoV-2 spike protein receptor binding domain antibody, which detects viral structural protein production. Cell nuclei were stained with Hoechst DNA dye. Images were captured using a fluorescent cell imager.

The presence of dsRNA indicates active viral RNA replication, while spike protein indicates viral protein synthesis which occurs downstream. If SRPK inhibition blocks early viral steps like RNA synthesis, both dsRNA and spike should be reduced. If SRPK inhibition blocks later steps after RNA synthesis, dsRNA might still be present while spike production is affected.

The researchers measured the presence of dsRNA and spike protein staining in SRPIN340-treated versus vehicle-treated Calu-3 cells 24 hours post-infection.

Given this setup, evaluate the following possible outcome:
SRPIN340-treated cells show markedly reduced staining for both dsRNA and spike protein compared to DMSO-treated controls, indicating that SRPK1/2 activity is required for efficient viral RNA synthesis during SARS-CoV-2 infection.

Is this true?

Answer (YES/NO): YES